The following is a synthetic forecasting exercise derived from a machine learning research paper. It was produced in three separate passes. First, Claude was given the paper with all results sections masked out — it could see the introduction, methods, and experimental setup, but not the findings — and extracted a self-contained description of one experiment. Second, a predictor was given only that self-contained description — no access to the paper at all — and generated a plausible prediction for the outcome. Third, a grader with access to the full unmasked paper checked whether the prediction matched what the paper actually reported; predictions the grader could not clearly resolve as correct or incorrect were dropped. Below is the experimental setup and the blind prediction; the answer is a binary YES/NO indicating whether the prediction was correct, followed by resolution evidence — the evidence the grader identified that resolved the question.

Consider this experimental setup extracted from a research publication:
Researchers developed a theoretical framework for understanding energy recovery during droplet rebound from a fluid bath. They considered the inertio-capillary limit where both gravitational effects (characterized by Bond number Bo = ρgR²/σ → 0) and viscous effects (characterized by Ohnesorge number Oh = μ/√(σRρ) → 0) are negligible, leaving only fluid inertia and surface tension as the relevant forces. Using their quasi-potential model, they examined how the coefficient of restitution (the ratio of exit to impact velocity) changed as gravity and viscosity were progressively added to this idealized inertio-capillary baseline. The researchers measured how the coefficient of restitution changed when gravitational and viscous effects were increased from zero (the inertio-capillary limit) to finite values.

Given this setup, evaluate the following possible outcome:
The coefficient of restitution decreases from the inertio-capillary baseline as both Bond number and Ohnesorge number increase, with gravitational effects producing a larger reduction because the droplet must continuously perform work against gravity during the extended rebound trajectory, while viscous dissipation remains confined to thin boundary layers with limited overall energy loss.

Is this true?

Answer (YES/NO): NO